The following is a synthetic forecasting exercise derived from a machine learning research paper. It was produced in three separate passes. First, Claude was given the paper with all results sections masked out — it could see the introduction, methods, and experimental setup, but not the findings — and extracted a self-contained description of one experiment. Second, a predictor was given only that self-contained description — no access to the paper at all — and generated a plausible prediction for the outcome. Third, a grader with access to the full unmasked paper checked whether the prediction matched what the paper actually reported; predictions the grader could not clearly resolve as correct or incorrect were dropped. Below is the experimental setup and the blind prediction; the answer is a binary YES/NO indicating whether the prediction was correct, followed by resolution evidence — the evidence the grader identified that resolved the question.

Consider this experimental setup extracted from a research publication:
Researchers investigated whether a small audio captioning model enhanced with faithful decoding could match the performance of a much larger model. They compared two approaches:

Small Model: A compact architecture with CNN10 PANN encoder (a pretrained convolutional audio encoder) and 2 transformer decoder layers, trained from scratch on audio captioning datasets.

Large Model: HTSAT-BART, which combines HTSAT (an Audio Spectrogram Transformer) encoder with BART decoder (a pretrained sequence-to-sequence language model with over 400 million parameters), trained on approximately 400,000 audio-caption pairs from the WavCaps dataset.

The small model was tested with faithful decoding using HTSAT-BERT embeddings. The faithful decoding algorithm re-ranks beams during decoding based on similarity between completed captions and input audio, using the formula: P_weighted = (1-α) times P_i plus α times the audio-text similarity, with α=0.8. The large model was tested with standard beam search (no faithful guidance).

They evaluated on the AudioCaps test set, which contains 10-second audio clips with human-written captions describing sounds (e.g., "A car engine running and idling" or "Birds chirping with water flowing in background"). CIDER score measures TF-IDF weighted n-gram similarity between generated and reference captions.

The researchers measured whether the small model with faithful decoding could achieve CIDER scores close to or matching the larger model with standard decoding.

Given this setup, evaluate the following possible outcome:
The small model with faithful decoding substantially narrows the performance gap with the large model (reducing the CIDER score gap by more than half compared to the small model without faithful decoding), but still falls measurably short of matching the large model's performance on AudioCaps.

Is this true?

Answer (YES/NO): NO